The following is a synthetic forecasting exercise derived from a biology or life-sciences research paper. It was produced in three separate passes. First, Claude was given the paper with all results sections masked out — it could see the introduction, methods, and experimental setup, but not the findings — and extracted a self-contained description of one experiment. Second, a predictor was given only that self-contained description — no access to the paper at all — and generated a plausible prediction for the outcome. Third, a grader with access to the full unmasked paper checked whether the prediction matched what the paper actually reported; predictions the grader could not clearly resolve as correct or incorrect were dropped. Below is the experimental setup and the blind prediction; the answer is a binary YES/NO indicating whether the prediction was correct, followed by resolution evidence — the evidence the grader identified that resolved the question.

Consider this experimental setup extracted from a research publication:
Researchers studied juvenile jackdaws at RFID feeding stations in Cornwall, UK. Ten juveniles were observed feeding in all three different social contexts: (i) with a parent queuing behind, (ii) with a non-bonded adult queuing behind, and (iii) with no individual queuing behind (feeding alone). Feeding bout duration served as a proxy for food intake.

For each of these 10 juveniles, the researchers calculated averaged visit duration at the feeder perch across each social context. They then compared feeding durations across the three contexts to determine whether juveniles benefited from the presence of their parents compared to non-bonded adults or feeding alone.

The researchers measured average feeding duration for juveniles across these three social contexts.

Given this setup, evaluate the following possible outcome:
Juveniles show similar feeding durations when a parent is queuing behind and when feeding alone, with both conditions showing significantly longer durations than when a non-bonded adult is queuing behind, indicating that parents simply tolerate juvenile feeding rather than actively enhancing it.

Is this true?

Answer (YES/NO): NO